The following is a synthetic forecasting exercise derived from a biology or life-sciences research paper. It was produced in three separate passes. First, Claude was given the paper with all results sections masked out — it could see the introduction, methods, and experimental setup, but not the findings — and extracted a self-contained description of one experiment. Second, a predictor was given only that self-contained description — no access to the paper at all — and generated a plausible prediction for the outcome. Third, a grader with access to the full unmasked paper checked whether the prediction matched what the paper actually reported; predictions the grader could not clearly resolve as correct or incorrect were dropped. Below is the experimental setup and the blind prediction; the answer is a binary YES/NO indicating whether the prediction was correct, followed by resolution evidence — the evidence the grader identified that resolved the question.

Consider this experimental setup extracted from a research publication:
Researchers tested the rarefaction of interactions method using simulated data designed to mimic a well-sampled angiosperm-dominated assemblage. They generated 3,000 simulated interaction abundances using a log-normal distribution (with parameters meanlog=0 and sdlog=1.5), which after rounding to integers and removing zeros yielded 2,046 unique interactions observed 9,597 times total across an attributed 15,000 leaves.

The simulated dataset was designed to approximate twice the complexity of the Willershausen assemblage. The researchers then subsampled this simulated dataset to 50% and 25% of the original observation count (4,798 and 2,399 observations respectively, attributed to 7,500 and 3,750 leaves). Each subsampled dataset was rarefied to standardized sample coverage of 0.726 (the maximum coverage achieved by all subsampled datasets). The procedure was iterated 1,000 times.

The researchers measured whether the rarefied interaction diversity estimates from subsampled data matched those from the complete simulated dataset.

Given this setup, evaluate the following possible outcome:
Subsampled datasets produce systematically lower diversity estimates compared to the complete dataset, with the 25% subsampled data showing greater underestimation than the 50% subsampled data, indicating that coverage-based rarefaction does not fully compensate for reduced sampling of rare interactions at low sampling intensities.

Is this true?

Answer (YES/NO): NO